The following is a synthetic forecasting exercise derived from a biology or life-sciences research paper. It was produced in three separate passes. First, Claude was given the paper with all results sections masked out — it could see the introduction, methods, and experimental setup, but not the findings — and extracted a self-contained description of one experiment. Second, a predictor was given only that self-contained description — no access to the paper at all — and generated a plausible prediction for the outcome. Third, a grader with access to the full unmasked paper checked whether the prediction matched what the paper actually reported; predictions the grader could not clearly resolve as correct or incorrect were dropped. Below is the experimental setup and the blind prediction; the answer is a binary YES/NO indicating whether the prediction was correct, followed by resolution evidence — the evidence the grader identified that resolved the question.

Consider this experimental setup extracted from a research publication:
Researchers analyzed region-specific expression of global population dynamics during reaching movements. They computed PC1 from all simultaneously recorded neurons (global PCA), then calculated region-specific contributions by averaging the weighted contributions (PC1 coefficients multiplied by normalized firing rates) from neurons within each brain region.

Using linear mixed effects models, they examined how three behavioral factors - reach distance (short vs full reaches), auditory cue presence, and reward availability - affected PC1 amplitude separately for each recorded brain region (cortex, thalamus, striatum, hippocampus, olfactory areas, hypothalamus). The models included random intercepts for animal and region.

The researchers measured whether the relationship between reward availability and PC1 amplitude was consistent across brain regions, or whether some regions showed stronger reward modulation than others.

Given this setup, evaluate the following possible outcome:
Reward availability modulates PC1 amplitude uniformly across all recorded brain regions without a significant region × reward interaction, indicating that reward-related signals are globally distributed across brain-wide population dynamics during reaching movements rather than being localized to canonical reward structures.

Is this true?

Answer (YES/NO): NO